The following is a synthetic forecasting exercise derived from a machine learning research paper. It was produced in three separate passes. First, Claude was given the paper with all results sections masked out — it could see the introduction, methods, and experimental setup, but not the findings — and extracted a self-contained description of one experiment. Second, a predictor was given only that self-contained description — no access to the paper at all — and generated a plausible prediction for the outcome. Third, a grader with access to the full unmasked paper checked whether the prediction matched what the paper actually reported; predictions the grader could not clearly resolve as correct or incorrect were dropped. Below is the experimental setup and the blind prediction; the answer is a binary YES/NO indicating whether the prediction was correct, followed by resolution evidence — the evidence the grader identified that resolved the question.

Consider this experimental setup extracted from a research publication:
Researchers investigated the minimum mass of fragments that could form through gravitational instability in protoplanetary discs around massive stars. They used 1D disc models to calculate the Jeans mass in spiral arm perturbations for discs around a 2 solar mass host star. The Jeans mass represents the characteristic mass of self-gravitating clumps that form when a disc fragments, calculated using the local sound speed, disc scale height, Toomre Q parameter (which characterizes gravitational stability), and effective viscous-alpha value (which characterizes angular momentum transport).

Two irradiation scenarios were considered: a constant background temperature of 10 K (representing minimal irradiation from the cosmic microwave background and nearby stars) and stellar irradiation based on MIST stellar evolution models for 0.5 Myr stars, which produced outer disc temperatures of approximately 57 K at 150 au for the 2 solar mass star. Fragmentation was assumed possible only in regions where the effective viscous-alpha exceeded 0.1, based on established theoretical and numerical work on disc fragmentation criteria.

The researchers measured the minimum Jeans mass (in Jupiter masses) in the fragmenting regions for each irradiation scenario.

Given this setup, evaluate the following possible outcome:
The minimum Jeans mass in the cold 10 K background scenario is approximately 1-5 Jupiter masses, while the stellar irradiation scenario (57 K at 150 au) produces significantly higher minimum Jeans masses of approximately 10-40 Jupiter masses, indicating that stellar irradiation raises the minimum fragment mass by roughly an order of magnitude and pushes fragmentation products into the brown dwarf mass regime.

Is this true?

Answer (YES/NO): NO